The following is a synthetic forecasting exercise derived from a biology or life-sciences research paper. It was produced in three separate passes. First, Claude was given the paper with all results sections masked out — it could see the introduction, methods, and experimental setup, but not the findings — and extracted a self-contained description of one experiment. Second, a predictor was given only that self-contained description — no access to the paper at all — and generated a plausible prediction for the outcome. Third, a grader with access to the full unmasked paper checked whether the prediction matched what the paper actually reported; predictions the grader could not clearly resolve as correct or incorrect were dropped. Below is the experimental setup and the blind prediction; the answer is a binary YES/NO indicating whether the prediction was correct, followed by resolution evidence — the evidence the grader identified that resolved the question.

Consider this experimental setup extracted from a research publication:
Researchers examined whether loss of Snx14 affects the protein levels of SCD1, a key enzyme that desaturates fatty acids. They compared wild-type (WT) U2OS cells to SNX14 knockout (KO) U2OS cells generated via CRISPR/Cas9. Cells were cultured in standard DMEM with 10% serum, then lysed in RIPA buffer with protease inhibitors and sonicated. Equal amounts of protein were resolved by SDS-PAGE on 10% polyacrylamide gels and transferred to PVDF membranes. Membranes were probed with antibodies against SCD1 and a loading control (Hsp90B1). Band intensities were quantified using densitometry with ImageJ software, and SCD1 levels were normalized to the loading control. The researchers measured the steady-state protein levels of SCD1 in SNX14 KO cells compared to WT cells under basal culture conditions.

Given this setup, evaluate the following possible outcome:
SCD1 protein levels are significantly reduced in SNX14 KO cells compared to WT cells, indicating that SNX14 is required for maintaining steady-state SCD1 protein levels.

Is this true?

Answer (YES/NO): NO